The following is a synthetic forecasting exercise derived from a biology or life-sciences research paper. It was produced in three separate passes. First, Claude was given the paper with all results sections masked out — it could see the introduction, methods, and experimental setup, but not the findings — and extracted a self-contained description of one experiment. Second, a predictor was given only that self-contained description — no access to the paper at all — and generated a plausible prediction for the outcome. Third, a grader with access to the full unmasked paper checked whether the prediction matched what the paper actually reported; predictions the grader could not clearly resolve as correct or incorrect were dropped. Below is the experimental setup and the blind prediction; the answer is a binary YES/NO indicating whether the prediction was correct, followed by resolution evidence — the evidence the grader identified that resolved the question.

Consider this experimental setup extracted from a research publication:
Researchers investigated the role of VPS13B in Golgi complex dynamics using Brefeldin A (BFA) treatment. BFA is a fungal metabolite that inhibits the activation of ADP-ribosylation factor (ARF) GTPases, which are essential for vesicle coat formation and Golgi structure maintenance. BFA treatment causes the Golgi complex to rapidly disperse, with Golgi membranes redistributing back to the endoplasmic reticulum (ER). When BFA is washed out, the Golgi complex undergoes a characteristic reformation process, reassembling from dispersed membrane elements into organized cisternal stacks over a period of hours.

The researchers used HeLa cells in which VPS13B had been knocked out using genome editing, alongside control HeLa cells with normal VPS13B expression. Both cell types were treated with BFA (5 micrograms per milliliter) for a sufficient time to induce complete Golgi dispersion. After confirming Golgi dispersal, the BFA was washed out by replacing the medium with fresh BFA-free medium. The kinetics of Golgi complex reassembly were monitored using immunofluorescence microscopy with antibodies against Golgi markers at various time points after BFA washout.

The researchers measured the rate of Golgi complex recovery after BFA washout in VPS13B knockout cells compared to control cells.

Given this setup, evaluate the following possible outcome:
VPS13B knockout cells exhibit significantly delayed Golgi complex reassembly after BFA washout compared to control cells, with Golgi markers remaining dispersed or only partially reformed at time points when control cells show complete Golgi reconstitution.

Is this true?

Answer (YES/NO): YES